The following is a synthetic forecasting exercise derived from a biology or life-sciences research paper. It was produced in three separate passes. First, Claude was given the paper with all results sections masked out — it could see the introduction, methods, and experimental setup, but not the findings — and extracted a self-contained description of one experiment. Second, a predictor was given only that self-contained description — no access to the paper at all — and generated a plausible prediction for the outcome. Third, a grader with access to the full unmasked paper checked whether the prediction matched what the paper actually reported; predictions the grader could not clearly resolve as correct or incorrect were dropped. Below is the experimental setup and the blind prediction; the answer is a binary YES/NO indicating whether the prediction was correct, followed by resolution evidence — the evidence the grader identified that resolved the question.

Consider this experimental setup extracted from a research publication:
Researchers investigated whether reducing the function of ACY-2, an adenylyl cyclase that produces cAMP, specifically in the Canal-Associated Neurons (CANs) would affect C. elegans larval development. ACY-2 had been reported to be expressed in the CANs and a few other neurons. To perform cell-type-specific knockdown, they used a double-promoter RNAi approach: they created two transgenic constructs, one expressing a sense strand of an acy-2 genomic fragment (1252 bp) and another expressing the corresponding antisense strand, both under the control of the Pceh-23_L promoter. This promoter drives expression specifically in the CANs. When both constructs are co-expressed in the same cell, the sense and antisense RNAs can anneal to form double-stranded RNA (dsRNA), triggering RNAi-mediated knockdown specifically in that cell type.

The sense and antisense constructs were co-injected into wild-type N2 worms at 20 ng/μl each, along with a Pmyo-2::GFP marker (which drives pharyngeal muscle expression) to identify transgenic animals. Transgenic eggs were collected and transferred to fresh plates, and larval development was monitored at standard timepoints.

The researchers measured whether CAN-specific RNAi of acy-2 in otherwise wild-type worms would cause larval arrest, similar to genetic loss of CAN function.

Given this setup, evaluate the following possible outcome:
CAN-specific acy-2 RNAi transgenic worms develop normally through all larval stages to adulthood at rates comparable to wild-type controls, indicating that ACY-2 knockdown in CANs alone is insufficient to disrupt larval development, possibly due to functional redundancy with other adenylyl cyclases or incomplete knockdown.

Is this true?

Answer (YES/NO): NO